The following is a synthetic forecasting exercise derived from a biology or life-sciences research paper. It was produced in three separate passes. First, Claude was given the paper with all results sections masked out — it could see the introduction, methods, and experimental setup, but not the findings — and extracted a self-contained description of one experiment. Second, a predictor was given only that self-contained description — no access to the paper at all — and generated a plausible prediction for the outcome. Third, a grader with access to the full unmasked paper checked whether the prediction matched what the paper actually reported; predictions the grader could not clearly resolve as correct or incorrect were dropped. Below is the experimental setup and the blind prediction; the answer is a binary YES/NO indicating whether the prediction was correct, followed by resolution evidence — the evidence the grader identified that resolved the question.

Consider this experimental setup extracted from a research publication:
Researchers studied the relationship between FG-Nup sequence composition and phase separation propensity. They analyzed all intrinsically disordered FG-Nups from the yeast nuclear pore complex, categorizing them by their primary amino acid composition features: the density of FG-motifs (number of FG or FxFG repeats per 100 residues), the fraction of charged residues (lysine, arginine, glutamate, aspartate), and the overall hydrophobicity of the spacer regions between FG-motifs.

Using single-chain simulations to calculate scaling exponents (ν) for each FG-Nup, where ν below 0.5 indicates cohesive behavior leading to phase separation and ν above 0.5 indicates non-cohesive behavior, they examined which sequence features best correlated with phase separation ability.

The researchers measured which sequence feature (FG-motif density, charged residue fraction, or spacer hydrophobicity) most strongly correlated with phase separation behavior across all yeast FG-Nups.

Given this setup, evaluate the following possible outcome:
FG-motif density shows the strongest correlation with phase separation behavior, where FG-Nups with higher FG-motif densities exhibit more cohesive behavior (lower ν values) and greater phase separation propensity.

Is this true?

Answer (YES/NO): NO